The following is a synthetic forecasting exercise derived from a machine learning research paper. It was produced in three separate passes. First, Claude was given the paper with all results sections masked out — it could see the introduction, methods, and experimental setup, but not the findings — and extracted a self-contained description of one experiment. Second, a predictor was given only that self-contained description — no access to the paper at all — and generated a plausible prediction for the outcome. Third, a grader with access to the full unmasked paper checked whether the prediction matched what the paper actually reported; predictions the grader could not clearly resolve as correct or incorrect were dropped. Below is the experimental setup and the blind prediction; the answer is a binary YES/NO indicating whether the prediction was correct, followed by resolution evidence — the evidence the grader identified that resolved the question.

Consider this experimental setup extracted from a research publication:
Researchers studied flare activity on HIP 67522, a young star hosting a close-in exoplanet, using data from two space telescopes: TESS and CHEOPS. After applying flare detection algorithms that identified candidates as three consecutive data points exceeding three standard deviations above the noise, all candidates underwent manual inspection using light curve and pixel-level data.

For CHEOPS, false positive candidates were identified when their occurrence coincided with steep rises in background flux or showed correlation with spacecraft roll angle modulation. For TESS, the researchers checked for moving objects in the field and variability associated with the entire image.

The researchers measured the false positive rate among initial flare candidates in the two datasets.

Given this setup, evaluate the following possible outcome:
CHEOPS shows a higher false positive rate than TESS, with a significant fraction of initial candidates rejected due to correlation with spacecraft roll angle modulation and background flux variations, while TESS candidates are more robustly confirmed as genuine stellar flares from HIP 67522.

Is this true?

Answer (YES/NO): YES